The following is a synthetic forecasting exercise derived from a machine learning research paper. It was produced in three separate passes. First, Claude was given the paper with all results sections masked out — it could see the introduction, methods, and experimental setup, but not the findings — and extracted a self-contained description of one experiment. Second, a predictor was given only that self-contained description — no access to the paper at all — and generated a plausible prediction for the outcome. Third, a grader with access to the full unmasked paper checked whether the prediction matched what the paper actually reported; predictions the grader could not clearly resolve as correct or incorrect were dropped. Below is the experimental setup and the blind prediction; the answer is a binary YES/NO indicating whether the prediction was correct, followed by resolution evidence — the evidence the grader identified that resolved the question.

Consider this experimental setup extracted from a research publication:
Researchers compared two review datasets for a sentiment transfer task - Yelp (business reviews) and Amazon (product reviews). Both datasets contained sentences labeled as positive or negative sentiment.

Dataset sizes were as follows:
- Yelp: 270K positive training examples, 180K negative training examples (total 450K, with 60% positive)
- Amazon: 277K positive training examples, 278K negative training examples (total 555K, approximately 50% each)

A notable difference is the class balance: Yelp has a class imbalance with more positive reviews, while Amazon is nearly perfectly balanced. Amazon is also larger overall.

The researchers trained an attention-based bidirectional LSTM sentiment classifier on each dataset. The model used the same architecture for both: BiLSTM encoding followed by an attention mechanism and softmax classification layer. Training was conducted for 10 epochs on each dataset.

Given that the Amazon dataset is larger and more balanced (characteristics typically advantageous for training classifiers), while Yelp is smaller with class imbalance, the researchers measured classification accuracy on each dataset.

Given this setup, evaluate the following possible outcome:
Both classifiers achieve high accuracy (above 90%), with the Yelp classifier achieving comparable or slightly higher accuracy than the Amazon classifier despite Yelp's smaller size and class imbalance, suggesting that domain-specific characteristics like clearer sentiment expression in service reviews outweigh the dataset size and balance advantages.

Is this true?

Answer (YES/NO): NO